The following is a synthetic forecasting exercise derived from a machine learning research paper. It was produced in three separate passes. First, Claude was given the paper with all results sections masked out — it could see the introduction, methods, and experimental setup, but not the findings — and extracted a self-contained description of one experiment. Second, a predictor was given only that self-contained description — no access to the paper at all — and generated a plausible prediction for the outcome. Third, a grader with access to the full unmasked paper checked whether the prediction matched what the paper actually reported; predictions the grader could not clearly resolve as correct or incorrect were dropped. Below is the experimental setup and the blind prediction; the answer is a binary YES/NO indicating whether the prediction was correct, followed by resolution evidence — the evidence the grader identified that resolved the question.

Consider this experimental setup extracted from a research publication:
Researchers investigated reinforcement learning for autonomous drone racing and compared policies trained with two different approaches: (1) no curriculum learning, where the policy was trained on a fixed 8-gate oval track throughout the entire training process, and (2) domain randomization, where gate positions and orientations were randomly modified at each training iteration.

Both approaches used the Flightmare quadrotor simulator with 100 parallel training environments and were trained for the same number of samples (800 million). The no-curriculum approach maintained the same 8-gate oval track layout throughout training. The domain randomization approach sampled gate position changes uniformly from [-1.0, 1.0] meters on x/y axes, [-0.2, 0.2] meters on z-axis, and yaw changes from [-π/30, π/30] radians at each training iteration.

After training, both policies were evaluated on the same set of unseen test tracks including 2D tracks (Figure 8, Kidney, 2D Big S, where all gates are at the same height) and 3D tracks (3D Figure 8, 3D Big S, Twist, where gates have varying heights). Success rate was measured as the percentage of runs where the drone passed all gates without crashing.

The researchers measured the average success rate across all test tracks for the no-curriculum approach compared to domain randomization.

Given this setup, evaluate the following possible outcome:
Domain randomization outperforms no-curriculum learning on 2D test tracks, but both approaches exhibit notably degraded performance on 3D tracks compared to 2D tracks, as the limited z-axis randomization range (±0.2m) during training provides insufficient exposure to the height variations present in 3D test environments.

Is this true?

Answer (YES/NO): NO